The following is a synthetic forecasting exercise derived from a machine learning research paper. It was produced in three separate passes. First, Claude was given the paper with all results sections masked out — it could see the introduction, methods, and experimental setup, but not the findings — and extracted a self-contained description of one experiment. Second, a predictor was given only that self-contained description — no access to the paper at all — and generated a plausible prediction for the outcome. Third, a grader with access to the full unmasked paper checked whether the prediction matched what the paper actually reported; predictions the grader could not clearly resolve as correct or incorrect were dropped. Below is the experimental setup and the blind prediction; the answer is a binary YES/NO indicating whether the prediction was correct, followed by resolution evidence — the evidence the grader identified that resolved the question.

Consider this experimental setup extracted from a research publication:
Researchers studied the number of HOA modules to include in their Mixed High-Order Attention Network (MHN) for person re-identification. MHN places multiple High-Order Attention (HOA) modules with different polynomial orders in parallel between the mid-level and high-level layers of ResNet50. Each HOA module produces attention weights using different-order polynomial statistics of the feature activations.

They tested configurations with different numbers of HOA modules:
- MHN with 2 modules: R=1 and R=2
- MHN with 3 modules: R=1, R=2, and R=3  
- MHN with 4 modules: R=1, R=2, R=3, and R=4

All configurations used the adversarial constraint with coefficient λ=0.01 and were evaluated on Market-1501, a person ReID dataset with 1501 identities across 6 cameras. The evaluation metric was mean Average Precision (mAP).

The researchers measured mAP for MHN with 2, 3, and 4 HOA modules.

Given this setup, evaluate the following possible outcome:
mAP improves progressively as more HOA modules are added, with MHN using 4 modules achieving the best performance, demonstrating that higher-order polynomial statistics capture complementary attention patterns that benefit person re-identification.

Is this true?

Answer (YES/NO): NO